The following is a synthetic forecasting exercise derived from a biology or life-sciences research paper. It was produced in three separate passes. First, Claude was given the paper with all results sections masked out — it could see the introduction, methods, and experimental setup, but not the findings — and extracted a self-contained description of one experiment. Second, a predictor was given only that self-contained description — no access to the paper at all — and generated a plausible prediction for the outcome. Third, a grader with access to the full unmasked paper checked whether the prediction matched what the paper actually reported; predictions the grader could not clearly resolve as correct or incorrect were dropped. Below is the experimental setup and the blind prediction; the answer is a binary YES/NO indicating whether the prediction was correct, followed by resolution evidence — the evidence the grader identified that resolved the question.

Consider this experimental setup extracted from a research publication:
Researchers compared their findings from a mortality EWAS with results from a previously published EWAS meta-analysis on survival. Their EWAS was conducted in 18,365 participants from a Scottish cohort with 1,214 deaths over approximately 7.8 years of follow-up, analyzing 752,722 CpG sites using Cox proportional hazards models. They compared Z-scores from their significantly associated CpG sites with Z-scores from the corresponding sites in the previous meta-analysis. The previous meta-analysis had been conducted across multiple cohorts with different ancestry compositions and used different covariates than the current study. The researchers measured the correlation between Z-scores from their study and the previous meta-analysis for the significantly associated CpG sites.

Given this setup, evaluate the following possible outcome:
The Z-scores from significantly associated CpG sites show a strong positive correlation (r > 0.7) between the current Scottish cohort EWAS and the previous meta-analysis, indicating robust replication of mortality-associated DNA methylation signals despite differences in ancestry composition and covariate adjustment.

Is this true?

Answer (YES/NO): NO